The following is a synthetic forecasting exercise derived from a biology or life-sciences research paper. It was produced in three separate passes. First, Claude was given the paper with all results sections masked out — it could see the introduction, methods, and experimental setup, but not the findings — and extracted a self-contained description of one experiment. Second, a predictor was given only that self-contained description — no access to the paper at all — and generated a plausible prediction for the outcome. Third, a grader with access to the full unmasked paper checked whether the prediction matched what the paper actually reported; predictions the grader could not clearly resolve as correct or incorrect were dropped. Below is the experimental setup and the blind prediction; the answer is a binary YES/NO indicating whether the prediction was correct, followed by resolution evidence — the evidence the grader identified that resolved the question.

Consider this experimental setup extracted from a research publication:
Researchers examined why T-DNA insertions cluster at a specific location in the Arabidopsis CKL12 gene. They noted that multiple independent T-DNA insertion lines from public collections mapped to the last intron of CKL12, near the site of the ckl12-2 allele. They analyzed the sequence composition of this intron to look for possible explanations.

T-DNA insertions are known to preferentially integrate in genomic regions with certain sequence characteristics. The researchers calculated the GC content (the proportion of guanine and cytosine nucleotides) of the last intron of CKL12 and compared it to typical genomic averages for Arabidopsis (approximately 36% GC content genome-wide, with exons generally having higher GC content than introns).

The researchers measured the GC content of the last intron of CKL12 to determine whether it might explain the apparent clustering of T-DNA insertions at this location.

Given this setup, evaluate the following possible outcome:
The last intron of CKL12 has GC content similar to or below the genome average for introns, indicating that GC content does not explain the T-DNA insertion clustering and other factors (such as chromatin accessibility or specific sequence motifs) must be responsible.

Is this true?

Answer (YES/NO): NO